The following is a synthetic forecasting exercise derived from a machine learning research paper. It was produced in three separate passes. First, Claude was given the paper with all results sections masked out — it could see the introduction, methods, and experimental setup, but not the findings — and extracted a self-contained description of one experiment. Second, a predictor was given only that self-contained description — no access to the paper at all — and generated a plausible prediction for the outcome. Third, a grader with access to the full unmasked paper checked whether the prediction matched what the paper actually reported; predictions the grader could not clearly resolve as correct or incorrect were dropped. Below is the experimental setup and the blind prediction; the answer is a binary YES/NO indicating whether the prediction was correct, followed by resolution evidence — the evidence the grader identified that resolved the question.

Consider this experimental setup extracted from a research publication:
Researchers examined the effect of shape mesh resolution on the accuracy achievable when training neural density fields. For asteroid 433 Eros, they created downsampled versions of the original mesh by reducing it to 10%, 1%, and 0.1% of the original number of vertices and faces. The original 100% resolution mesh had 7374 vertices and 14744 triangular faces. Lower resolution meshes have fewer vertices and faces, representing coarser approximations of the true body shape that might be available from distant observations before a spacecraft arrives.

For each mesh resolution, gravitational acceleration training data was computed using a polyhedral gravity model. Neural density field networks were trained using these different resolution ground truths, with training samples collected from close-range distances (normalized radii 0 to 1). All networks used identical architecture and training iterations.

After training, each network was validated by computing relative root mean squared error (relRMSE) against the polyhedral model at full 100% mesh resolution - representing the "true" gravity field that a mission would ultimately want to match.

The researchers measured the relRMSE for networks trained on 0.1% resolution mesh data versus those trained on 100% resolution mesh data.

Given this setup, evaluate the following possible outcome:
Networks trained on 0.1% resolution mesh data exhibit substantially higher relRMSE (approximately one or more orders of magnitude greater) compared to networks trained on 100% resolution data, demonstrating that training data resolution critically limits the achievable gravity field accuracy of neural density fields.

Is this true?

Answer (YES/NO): NO